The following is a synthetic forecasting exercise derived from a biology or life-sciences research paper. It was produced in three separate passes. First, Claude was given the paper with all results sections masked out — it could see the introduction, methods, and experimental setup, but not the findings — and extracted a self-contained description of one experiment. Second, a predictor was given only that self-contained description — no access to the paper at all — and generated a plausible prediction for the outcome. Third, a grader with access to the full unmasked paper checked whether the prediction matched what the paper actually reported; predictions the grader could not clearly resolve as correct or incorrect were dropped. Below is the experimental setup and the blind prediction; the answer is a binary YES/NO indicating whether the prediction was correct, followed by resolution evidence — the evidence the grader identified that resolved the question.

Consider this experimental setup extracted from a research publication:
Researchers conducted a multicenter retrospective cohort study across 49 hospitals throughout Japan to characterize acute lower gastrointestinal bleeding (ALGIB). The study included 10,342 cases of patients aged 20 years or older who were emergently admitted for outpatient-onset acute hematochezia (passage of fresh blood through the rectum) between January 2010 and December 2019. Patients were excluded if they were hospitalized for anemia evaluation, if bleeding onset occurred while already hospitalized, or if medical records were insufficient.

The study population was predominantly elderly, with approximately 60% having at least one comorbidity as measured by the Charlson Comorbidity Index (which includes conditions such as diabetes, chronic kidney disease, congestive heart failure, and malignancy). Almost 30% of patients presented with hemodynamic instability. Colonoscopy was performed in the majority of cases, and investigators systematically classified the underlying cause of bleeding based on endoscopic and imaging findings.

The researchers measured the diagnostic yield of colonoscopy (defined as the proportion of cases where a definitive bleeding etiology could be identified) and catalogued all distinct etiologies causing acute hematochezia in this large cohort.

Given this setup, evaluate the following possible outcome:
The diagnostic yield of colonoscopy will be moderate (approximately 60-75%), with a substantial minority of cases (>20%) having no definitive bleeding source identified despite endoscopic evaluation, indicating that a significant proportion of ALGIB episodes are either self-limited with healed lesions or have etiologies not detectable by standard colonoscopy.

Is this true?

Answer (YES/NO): NO